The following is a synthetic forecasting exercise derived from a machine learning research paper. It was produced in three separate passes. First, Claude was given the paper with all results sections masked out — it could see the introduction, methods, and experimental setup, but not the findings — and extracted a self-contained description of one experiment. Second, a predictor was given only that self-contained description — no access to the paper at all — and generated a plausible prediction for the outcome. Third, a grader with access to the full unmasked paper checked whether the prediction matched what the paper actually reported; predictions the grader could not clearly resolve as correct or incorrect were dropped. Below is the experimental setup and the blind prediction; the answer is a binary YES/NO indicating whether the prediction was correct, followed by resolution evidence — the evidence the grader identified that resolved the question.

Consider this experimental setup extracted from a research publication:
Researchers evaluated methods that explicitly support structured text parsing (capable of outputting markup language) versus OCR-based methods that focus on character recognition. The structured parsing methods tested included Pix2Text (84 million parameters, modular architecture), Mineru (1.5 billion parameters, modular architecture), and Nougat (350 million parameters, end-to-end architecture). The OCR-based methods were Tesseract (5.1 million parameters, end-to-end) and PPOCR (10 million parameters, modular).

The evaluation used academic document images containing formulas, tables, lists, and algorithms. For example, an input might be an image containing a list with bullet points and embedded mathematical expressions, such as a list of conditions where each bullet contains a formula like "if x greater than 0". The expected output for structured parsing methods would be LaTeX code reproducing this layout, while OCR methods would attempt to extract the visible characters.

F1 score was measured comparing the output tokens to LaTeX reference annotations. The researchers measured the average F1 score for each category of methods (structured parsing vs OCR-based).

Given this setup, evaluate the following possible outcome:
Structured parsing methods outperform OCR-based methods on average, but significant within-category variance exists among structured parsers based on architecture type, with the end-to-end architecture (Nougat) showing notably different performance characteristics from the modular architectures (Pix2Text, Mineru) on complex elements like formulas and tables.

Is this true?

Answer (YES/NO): NO